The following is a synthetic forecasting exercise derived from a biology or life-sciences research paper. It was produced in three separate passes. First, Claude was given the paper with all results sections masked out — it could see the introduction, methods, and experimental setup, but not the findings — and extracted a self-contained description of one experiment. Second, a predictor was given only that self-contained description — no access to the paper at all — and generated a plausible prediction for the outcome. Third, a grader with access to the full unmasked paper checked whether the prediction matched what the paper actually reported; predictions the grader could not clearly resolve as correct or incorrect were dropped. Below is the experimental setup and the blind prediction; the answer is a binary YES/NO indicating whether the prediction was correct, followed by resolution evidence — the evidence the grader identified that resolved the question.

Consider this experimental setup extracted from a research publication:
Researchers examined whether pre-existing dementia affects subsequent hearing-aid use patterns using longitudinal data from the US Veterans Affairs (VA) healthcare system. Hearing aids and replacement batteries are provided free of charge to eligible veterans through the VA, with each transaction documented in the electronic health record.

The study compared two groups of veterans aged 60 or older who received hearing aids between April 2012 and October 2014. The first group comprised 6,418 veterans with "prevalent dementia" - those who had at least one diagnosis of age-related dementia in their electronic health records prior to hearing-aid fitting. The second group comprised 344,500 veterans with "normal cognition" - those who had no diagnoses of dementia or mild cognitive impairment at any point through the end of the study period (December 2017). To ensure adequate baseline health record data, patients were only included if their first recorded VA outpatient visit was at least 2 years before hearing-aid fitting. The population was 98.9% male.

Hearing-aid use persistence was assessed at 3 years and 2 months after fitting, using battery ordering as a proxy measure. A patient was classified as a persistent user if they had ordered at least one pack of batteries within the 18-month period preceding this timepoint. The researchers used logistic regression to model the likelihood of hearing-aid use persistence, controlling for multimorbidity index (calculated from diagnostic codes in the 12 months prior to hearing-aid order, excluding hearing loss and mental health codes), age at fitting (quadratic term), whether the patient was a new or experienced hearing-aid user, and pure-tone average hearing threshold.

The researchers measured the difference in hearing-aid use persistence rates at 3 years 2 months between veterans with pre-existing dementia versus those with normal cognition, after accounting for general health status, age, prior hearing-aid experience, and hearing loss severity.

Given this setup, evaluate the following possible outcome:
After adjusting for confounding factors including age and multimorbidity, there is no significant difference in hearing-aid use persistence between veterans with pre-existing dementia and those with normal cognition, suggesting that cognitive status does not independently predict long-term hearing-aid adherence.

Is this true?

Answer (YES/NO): NO